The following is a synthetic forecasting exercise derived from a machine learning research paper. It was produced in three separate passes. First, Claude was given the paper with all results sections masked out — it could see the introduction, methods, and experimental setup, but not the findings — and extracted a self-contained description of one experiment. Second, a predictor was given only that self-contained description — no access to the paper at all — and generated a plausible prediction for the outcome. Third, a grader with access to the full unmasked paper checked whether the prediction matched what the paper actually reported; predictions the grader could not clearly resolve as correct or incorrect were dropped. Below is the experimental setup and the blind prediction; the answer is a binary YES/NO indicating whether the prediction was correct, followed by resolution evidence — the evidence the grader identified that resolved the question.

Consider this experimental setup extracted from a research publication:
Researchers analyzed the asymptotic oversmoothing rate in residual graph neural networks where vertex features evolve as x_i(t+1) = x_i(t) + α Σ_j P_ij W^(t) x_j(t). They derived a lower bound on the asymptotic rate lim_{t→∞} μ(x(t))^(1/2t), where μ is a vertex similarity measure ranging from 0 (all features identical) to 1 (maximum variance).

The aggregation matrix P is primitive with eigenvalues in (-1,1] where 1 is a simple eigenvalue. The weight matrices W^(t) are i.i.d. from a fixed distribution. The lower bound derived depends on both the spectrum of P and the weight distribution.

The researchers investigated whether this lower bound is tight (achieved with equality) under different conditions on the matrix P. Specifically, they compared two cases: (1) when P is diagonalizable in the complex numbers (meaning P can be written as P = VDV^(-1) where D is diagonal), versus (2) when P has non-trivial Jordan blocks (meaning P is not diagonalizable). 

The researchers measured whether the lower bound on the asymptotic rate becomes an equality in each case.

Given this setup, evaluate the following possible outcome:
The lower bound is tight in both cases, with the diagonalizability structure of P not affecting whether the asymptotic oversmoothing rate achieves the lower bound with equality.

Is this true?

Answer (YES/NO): NO